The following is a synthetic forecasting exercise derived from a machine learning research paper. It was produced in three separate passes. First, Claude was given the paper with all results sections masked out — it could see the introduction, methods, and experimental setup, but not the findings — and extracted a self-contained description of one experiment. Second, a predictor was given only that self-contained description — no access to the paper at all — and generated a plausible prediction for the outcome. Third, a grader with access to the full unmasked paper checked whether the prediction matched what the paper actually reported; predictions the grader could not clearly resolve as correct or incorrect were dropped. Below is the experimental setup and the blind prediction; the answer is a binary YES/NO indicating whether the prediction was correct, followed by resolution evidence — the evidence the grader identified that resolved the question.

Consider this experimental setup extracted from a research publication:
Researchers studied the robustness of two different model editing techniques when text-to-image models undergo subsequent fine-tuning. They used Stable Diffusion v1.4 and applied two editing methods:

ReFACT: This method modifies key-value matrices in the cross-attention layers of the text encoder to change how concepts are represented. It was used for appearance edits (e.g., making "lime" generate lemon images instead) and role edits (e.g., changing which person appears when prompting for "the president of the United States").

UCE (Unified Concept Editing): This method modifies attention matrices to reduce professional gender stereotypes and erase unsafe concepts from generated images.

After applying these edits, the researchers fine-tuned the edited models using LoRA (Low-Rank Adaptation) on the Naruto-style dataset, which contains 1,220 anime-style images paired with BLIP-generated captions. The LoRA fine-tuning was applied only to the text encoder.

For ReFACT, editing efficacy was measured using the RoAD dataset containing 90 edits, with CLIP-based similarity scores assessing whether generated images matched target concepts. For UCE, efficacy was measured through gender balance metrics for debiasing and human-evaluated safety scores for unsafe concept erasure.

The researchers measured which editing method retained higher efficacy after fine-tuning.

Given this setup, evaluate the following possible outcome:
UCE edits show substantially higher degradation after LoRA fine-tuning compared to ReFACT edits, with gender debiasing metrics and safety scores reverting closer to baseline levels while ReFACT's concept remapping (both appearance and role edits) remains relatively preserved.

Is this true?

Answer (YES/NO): NO